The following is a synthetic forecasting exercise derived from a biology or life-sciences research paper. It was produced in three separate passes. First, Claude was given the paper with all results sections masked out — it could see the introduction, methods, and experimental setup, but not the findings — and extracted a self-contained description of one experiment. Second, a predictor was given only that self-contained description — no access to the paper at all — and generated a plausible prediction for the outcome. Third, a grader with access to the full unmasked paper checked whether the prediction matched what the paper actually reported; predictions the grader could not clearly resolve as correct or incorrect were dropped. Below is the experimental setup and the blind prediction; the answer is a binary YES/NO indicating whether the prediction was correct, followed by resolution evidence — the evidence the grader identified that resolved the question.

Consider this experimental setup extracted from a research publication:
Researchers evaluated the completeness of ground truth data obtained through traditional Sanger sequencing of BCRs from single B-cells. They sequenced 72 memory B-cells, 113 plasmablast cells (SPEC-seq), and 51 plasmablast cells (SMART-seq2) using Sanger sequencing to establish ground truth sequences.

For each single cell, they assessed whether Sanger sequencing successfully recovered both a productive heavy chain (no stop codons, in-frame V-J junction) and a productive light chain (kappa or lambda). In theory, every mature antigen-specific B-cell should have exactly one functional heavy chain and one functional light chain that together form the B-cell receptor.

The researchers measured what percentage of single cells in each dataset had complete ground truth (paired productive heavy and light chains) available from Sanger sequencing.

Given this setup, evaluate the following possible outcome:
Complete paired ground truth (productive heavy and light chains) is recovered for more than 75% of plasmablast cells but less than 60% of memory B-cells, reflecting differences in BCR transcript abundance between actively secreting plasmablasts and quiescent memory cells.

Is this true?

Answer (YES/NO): NO